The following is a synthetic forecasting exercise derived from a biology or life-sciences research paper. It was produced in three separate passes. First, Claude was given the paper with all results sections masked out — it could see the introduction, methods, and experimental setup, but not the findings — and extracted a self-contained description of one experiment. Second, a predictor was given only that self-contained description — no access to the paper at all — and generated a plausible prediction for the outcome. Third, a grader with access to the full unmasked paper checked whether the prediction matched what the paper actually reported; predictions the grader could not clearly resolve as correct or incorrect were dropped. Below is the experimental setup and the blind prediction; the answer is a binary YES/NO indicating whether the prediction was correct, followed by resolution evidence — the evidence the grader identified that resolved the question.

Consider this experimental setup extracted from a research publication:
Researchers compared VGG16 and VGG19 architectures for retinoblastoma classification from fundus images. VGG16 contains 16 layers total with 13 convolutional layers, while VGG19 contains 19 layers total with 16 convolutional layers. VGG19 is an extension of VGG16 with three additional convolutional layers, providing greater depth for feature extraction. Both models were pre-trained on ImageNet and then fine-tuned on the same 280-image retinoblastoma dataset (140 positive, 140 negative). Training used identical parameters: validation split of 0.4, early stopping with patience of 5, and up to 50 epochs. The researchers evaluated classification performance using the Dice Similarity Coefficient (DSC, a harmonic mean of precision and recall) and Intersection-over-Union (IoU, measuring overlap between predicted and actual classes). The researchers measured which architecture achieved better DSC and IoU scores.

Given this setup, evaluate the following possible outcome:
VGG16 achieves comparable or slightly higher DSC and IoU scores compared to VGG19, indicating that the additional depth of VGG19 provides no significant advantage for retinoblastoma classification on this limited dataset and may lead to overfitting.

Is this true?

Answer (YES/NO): YES